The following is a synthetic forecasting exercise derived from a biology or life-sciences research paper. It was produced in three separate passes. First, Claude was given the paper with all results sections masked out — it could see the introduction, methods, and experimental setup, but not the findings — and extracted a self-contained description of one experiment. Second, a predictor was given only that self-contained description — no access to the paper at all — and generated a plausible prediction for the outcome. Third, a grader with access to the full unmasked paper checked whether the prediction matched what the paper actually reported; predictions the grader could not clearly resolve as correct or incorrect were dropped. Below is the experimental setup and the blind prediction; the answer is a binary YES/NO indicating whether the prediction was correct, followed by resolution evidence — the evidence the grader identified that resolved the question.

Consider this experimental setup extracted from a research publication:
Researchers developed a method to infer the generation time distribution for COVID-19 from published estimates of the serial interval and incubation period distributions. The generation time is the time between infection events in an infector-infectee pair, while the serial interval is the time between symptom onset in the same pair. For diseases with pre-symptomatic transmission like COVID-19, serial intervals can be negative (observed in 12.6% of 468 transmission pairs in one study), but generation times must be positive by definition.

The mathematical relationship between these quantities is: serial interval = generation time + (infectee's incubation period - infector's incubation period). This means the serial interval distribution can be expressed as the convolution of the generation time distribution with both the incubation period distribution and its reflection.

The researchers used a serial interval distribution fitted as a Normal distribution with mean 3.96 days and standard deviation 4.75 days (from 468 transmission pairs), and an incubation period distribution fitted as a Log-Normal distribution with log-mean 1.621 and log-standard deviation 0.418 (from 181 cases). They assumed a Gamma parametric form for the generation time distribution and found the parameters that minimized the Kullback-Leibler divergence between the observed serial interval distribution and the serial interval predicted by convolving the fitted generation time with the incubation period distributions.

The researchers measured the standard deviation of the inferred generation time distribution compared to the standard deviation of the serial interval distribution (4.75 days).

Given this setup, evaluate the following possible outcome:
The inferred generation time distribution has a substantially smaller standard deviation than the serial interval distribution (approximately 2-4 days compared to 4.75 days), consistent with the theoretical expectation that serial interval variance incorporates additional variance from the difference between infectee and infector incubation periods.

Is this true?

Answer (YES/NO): YES